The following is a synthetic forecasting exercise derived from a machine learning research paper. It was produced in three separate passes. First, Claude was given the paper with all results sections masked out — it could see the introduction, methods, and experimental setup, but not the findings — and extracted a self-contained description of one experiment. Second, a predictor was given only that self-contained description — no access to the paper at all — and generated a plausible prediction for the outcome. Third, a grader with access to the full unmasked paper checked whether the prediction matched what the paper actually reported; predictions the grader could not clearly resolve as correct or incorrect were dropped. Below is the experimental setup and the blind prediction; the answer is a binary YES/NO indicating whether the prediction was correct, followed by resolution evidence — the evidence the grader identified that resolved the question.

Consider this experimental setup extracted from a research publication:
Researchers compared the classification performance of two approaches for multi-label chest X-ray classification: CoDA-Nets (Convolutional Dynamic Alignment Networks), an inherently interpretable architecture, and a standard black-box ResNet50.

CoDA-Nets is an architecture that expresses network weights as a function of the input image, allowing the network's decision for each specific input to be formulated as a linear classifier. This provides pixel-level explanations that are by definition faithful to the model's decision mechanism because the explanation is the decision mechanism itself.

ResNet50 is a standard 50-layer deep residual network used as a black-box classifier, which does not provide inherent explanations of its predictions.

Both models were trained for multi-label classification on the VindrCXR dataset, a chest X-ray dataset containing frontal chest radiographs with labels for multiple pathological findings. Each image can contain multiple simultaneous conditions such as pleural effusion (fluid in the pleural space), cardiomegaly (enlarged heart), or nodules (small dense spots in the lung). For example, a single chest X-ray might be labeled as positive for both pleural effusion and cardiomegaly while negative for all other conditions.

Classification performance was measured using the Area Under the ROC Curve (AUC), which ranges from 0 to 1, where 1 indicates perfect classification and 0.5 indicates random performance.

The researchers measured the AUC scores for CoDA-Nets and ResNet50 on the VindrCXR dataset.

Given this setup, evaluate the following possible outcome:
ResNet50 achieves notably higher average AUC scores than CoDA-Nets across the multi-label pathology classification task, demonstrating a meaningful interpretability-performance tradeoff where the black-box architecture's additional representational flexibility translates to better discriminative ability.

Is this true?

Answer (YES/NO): NO